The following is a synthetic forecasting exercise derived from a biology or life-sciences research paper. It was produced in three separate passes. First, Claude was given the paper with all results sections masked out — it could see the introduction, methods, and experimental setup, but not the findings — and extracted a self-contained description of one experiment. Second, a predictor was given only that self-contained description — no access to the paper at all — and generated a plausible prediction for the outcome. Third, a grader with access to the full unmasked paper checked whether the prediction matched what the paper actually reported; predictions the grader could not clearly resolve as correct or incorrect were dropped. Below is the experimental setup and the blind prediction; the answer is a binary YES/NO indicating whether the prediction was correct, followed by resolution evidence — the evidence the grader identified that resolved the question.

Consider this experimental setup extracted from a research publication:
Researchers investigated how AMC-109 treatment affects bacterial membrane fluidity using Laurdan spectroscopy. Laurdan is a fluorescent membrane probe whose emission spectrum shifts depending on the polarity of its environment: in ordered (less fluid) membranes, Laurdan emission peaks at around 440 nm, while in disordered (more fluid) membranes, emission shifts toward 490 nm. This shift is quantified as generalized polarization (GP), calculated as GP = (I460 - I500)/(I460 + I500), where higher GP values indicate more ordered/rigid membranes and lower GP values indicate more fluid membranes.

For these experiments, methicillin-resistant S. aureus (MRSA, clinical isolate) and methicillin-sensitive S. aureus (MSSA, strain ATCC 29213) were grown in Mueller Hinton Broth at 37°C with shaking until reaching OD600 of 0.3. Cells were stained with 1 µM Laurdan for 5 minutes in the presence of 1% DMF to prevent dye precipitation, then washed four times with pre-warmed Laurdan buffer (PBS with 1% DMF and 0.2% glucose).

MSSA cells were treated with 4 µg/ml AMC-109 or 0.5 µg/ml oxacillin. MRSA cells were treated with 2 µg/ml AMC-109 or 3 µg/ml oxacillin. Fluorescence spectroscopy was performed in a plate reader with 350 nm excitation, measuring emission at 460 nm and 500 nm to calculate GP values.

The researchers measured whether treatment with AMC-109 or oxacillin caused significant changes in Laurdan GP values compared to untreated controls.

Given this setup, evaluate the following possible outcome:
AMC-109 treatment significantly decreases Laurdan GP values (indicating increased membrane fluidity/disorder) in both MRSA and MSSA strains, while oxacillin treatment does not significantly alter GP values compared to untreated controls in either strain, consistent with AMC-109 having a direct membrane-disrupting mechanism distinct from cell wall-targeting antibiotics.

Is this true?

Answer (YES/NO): NO